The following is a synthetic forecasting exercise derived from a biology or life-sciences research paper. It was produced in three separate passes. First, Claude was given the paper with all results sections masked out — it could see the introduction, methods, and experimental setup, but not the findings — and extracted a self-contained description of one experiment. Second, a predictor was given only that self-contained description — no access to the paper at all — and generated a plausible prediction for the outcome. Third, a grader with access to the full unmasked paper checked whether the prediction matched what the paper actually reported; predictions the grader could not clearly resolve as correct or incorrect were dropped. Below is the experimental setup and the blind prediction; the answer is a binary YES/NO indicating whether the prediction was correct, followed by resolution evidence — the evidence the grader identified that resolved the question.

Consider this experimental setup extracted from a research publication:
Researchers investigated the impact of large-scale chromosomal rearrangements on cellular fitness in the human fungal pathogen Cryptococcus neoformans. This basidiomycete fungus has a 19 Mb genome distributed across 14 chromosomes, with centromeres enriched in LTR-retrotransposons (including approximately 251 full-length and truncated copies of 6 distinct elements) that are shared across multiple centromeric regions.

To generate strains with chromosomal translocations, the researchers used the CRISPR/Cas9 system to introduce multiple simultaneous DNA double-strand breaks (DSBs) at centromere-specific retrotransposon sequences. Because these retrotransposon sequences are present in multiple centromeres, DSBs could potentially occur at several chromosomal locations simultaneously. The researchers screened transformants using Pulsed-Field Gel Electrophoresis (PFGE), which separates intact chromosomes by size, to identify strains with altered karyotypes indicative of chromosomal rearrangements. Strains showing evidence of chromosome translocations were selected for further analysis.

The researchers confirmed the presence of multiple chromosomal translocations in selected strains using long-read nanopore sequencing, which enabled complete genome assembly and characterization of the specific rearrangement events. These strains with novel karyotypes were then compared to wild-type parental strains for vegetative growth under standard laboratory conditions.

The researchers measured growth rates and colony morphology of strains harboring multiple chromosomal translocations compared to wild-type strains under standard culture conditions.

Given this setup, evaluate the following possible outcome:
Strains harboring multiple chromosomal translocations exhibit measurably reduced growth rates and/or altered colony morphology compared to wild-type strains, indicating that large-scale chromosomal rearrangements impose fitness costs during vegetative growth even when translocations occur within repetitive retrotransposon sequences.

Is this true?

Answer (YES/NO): NO